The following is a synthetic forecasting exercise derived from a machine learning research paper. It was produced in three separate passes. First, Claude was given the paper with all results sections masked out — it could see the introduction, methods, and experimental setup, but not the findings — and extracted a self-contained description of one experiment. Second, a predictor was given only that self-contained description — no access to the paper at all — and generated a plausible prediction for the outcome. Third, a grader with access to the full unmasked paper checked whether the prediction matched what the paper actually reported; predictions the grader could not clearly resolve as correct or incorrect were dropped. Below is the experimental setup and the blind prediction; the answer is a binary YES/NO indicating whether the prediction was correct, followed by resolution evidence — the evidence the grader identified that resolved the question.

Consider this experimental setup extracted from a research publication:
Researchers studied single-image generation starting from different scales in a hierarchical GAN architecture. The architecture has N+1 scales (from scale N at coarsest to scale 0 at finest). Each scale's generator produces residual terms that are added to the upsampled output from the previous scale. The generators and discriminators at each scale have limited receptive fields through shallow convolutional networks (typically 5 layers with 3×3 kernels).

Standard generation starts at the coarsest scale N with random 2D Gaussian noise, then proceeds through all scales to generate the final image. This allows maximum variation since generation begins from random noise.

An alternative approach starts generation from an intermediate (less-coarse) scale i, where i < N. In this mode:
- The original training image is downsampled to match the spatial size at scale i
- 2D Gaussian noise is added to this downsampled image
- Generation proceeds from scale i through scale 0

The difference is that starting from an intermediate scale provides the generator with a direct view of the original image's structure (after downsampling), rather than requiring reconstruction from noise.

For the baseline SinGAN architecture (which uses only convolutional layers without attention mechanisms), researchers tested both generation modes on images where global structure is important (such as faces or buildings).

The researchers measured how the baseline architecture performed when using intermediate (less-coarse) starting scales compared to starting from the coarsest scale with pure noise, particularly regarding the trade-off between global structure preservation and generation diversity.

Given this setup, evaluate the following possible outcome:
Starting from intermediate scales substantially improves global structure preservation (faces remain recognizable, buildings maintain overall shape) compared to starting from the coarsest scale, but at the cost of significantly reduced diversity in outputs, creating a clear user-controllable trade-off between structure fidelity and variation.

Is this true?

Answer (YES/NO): YES